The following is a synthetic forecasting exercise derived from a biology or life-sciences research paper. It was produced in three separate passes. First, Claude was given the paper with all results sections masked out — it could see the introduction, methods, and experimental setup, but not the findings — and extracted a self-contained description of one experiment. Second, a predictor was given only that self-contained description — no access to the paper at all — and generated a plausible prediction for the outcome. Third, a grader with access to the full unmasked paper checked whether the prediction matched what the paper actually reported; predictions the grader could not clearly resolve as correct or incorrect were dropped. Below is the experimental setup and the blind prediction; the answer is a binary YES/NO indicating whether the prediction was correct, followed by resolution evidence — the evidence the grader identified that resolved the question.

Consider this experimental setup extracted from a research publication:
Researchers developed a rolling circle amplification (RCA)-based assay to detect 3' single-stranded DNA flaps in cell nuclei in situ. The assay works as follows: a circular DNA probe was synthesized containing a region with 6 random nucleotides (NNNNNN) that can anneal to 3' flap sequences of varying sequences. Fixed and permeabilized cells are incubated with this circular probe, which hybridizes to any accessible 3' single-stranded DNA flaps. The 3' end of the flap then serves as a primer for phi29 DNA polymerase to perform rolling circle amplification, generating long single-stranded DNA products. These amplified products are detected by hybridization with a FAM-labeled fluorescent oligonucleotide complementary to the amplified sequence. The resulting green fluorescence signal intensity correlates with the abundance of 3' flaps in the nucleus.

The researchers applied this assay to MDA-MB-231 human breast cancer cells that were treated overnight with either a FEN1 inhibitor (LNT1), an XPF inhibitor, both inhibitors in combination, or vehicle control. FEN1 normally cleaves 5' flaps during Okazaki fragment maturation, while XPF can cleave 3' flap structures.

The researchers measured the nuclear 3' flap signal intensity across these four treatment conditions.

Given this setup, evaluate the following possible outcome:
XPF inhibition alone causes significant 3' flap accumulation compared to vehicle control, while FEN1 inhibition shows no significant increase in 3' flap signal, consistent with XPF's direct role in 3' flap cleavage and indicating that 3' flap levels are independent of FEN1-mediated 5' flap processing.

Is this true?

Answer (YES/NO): NO